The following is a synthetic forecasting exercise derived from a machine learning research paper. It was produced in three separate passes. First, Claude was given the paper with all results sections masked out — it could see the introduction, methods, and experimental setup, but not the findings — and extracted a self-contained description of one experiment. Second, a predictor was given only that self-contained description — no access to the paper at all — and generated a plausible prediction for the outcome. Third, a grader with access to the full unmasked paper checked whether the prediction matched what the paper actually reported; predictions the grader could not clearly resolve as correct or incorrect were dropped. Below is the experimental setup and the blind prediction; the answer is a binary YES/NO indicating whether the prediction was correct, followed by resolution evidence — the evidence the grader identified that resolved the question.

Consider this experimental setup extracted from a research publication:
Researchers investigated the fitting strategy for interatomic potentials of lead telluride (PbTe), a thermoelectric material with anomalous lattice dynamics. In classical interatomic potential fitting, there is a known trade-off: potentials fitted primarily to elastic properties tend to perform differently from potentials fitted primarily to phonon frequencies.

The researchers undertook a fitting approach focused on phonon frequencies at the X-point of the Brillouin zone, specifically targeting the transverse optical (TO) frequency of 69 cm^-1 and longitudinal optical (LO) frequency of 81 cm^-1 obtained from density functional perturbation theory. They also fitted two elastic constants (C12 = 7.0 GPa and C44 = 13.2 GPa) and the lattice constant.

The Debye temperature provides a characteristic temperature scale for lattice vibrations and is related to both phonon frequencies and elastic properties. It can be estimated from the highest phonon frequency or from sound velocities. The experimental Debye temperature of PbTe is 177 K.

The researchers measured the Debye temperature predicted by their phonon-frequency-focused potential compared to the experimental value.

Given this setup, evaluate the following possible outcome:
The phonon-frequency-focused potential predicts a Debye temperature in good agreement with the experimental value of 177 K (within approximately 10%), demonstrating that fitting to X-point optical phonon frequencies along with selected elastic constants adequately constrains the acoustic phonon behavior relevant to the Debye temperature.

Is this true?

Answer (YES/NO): YES